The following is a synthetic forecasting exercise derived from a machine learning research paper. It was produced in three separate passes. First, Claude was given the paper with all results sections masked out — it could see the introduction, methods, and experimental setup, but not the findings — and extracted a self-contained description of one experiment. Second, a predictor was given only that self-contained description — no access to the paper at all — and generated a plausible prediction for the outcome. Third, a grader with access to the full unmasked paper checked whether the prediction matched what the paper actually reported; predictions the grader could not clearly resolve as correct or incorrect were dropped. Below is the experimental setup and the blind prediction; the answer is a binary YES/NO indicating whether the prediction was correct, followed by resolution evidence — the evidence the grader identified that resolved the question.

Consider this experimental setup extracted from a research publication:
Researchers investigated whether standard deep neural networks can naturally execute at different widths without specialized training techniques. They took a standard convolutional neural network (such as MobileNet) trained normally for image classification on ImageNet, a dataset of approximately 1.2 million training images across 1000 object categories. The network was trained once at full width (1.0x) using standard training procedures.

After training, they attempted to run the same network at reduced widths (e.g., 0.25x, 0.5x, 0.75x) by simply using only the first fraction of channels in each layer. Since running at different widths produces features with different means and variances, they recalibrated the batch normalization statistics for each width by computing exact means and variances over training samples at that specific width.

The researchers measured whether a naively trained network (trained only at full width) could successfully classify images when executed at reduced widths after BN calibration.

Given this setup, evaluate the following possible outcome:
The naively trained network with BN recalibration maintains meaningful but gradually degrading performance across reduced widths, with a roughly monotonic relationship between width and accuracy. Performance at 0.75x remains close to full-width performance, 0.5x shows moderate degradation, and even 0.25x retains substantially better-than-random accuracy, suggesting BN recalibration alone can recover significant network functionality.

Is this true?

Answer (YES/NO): NO